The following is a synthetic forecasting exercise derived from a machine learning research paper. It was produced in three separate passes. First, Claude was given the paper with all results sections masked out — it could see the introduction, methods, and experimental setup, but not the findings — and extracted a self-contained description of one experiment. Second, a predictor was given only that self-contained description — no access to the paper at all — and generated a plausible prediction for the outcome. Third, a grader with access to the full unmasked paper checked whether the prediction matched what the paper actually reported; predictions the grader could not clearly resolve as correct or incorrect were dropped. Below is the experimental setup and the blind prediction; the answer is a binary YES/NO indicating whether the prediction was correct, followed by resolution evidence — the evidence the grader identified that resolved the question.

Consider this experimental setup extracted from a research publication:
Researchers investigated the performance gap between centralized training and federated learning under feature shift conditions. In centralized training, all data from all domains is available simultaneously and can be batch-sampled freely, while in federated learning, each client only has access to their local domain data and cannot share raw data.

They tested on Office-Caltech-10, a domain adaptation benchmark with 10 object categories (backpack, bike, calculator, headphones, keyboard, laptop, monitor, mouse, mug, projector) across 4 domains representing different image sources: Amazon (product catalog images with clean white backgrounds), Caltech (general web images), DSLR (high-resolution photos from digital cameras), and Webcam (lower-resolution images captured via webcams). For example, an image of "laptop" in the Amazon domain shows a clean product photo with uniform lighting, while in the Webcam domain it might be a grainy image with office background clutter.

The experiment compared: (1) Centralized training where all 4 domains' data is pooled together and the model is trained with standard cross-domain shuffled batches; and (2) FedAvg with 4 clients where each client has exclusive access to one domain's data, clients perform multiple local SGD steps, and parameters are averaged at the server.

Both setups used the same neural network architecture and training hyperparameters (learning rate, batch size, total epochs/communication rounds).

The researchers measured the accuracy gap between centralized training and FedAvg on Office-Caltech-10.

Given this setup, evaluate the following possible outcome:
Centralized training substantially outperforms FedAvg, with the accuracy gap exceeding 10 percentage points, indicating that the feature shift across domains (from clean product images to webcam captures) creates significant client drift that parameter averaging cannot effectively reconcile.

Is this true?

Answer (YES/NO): YES